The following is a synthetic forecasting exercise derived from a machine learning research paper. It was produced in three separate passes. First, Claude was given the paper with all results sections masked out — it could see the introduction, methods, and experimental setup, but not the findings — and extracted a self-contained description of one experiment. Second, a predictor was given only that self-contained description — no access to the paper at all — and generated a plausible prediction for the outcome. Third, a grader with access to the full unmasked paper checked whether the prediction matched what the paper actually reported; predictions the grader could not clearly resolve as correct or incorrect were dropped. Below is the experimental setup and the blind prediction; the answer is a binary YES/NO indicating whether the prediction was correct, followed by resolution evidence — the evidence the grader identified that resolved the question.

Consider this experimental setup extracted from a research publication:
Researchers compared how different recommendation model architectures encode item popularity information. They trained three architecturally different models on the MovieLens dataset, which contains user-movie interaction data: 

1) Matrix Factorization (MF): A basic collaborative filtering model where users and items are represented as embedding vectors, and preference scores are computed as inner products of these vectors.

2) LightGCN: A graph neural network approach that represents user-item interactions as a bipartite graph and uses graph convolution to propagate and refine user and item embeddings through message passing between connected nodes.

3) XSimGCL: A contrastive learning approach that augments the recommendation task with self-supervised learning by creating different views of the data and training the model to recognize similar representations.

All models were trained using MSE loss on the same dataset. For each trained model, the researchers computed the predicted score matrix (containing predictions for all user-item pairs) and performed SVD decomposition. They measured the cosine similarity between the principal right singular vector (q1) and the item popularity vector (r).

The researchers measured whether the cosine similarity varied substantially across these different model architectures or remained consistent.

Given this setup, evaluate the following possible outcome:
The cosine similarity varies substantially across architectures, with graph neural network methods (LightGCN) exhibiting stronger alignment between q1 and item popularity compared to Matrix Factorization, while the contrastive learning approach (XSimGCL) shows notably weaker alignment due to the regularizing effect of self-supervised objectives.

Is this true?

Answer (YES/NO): NO